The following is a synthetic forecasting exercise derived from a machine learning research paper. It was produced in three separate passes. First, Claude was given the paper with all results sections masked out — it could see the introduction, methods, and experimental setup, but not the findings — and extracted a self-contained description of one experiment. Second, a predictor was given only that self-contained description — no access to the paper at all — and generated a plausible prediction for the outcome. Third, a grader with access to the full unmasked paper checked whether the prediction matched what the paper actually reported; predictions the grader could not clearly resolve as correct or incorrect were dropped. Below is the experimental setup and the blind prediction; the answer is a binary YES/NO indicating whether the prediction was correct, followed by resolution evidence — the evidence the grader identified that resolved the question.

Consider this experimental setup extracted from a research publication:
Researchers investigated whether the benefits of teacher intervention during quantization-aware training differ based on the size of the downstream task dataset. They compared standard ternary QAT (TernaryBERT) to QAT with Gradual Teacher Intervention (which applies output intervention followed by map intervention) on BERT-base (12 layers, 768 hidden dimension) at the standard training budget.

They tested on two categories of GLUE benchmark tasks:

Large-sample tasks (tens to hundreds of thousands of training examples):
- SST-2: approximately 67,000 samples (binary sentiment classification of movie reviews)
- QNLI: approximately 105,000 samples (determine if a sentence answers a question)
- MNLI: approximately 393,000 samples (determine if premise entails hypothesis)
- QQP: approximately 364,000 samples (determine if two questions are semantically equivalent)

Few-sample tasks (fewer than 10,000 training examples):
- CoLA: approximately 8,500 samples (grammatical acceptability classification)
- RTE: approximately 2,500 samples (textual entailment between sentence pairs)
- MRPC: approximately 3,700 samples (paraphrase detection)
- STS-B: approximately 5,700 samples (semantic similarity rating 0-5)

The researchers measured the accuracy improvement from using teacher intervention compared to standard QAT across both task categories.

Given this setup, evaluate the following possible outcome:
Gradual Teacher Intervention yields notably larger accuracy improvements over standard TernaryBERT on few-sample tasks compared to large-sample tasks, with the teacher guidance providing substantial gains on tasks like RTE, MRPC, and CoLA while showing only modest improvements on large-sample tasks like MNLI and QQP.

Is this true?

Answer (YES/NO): YES